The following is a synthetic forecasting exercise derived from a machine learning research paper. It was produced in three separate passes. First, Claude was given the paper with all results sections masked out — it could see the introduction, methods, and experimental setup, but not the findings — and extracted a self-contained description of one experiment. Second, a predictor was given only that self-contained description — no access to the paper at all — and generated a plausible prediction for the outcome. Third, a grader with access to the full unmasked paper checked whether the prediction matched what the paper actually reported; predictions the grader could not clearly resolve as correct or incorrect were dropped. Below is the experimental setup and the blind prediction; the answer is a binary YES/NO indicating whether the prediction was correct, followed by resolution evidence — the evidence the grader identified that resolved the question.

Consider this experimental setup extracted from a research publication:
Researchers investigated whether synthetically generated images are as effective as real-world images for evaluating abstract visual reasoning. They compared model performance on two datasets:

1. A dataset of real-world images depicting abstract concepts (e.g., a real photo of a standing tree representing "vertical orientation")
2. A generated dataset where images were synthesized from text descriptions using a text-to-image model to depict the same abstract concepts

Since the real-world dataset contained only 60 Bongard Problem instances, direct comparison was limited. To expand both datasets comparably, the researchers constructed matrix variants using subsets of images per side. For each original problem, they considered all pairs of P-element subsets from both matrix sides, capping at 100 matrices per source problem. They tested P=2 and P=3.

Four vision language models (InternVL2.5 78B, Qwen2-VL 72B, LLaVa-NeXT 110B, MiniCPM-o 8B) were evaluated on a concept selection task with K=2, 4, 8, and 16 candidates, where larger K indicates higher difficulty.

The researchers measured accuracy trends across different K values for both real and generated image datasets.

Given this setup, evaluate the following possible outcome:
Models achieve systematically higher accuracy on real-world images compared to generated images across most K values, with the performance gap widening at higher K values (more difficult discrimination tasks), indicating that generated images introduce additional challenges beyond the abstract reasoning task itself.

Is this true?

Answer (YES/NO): NO